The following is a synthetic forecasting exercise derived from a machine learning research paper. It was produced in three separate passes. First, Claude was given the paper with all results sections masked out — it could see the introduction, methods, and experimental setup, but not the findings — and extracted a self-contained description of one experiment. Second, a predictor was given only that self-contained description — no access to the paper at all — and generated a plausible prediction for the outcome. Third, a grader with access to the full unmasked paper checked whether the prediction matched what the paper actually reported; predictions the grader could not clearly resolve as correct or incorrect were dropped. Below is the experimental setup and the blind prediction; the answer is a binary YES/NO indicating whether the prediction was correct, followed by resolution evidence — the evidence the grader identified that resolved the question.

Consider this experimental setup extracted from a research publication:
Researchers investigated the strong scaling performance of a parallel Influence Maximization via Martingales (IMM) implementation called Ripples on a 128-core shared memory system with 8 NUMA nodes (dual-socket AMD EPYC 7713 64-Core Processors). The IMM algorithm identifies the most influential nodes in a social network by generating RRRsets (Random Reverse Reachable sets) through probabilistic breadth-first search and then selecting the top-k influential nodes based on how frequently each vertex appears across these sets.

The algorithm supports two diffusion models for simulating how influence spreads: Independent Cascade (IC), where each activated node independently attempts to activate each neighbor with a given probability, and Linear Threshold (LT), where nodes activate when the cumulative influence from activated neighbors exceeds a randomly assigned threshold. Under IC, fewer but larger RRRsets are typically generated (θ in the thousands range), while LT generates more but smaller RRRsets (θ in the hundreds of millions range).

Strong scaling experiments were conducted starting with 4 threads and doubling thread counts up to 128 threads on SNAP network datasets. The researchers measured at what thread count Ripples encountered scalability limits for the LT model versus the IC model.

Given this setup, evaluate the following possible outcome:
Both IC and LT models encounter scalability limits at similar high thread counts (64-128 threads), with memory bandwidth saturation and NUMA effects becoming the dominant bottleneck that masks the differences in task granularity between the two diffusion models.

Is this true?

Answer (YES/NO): NO